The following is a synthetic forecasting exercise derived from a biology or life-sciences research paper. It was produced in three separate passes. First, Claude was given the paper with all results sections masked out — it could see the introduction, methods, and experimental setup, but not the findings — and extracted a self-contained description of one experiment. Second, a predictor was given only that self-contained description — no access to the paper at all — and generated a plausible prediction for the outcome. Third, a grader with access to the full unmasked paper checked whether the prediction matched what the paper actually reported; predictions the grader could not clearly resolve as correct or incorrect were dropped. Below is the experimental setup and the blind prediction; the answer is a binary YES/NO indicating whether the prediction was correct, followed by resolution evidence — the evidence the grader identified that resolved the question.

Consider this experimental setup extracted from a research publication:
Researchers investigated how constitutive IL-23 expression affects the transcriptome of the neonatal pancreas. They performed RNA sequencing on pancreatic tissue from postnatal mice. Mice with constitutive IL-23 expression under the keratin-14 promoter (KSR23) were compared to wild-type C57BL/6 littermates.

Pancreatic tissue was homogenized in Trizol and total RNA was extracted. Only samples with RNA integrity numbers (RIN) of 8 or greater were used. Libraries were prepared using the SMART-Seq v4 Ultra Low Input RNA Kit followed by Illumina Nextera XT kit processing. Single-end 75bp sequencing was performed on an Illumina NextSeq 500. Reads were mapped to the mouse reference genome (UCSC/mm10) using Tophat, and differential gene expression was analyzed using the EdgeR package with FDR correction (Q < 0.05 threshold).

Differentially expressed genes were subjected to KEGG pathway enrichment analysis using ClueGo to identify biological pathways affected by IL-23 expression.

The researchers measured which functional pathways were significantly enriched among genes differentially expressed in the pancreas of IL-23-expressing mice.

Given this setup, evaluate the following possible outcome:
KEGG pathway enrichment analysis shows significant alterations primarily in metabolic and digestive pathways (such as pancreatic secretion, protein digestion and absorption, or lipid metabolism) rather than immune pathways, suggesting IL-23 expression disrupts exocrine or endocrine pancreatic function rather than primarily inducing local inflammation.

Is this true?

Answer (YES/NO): YES